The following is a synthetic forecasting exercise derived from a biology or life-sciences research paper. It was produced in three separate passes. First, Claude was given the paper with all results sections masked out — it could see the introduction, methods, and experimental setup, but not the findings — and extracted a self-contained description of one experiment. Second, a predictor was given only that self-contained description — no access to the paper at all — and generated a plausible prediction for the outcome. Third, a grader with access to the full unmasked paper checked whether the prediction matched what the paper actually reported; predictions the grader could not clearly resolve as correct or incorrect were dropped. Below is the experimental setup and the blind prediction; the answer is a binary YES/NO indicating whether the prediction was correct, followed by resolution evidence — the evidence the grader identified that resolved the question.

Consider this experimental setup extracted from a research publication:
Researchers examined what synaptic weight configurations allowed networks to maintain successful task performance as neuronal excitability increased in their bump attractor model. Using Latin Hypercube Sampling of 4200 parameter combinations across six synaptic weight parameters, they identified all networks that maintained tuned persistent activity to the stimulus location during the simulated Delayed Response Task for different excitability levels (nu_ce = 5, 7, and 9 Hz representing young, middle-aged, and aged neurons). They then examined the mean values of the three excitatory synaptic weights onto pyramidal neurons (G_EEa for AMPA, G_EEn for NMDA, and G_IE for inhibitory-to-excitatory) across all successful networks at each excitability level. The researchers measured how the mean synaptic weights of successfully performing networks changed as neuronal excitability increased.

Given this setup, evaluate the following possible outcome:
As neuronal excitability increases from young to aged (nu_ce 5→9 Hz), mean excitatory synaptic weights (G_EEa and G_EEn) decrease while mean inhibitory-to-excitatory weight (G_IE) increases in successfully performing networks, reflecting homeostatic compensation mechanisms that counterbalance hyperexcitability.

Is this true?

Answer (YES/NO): YES